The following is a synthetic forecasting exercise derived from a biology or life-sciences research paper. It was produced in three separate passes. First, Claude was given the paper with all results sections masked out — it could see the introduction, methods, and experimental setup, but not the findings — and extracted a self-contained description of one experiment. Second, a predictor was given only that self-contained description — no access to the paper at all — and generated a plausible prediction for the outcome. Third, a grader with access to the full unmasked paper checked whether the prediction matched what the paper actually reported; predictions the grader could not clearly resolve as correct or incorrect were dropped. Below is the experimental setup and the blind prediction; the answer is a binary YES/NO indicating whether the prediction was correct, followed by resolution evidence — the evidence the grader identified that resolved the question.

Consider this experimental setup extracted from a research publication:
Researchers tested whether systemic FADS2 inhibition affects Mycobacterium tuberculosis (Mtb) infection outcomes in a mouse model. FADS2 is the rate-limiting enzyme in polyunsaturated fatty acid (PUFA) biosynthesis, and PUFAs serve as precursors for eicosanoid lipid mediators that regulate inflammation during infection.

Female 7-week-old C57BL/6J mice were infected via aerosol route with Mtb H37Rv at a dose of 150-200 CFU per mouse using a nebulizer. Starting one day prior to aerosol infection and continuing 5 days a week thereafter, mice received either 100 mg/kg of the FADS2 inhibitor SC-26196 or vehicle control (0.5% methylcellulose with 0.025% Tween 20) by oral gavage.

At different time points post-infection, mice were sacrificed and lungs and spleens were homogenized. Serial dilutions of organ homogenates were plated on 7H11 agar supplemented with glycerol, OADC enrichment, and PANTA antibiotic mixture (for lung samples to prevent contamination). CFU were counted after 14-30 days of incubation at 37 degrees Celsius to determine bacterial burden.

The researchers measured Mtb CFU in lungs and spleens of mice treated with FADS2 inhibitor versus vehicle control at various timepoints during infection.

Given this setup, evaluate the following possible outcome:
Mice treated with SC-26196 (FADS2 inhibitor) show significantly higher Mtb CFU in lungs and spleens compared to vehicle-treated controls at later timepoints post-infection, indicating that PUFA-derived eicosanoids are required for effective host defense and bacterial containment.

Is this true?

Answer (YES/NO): NO